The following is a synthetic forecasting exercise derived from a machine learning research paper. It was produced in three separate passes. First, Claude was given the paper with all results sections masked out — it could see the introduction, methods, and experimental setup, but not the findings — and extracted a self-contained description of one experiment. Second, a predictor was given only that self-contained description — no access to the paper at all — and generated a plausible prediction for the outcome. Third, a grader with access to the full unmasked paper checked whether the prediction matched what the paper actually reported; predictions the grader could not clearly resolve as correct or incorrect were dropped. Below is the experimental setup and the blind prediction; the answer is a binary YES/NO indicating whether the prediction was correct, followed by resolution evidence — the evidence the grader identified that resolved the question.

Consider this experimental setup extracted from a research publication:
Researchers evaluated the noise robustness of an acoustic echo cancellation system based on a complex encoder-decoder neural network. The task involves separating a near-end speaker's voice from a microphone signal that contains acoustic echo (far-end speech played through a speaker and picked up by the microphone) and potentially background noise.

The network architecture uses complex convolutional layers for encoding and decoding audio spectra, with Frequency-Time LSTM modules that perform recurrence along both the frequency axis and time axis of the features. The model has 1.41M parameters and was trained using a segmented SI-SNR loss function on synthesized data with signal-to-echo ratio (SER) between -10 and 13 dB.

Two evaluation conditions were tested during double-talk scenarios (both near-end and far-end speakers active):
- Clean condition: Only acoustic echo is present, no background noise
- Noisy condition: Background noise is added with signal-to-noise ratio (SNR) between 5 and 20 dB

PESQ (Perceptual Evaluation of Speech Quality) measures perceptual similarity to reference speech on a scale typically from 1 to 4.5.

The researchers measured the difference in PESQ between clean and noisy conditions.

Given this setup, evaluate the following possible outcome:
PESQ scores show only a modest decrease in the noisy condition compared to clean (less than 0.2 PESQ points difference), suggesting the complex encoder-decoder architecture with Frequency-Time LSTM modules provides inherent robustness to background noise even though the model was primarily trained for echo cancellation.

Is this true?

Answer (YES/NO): YES